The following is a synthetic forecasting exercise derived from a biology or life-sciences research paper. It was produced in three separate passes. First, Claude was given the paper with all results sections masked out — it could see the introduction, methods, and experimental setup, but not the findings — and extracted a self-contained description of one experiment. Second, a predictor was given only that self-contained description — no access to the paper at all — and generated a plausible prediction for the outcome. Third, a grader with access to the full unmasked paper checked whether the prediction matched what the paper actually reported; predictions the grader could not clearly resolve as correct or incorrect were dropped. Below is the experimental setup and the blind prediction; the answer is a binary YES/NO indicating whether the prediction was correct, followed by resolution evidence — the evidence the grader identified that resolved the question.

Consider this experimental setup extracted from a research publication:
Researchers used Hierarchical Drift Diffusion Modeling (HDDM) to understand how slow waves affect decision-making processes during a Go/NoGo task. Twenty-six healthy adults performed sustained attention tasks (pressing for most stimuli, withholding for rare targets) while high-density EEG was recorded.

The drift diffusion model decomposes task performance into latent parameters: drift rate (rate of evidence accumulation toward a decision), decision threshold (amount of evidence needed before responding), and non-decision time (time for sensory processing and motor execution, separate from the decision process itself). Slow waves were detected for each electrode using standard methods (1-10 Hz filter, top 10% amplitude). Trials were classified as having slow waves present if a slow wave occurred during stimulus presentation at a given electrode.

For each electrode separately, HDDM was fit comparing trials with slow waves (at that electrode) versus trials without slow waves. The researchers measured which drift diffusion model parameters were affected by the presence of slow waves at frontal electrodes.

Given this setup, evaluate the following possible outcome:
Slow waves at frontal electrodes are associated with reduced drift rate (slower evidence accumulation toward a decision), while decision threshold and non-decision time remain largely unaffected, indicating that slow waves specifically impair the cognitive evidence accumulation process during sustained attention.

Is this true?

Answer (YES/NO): NO